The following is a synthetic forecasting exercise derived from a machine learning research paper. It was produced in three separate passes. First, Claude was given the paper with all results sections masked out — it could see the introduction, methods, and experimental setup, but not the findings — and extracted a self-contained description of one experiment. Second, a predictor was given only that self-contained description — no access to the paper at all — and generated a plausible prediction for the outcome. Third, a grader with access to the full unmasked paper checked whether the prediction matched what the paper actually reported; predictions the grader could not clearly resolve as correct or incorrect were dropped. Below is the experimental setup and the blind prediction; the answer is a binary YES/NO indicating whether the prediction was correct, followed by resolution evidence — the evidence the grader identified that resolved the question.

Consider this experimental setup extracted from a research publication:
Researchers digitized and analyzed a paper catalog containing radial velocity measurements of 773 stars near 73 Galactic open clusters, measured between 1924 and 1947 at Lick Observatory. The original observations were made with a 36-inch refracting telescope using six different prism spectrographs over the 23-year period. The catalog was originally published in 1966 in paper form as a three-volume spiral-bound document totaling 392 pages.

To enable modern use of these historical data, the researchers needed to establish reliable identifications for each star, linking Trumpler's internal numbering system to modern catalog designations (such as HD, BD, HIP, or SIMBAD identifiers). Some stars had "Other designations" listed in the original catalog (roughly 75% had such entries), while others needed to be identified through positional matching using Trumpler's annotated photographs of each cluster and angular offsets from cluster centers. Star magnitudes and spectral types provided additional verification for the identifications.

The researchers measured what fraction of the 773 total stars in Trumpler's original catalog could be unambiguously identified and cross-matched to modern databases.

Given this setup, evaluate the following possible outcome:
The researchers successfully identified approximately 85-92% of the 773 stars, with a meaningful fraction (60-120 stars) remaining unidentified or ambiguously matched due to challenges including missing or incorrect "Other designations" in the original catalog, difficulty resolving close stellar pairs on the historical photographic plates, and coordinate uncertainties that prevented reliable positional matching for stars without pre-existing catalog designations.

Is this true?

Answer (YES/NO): YES